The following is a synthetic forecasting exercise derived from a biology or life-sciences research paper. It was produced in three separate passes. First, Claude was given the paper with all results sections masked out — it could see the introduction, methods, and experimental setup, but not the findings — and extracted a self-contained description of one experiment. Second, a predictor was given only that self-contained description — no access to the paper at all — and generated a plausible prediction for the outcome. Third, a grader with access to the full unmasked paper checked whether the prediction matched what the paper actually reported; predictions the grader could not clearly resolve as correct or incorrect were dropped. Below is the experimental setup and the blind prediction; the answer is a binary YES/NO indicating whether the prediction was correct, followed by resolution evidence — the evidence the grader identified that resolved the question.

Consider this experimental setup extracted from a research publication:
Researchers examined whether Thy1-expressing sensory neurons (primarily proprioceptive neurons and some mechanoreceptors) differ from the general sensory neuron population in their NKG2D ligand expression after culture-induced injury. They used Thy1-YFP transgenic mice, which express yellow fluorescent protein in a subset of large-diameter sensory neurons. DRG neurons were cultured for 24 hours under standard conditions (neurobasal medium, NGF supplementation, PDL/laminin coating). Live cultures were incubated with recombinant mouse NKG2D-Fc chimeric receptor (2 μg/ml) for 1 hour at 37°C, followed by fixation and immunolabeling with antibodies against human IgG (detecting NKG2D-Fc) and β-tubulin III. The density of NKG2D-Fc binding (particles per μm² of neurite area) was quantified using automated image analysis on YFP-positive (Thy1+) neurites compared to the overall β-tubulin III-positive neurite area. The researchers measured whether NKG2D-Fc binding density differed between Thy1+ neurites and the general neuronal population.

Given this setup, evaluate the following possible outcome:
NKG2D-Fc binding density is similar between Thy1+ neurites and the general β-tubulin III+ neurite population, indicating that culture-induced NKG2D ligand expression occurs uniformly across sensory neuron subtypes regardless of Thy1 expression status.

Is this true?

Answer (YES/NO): NO